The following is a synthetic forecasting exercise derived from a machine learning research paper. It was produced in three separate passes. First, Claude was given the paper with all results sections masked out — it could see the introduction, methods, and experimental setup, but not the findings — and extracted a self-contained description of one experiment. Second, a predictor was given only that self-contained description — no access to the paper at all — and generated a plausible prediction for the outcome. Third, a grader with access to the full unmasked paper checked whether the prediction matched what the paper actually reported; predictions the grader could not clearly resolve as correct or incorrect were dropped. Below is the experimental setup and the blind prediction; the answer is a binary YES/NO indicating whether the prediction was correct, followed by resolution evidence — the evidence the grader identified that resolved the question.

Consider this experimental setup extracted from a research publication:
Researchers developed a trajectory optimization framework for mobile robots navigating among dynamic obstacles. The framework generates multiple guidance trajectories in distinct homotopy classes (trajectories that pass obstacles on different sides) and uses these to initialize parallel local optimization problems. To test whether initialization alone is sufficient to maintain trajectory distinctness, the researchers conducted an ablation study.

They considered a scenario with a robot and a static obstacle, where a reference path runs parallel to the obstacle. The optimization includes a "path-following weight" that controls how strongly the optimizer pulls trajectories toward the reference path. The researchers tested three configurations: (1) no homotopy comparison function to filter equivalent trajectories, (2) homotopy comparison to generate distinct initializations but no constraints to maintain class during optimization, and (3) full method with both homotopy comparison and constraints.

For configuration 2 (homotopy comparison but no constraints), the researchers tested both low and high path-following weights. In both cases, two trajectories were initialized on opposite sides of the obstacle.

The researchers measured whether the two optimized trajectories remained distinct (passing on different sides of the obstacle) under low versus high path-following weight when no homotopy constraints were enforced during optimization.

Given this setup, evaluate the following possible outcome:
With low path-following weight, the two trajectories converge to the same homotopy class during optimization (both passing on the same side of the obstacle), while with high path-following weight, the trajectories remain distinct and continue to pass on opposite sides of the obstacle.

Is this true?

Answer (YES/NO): NO